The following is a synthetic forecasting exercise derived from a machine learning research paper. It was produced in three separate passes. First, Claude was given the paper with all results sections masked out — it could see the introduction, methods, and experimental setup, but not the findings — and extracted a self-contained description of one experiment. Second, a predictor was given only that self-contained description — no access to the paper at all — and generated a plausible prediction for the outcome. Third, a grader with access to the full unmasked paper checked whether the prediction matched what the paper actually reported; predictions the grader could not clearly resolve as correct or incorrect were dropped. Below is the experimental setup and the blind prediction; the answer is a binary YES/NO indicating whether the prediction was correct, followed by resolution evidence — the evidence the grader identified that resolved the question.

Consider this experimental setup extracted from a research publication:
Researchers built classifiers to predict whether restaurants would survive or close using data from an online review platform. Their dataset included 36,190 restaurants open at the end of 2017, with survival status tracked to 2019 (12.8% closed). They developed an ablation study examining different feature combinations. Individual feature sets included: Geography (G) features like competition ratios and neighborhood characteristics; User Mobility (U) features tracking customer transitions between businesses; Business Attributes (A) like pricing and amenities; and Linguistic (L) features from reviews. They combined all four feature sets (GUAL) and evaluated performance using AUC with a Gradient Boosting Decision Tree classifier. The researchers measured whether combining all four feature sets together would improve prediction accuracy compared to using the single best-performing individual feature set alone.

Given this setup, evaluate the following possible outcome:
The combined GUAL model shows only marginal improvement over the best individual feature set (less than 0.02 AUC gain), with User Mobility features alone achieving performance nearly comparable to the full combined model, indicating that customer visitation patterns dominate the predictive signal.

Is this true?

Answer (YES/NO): NO